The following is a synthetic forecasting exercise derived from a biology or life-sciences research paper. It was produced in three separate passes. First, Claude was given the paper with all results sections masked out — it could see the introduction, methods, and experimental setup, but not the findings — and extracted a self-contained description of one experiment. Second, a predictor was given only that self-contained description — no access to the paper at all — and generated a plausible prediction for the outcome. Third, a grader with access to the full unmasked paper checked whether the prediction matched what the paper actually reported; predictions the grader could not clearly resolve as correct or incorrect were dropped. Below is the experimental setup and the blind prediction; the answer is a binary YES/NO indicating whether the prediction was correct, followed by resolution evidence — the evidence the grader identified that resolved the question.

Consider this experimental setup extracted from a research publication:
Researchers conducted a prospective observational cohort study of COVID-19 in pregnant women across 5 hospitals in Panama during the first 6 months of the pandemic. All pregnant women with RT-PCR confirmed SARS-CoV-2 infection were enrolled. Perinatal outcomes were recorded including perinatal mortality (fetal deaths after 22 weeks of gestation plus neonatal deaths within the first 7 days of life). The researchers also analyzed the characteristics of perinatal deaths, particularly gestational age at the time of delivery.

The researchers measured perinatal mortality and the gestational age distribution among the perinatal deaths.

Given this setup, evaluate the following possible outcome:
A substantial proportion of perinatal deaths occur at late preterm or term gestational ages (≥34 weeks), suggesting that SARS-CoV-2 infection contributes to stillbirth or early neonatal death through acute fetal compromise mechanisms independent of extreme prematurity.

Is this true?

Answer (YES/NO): NO